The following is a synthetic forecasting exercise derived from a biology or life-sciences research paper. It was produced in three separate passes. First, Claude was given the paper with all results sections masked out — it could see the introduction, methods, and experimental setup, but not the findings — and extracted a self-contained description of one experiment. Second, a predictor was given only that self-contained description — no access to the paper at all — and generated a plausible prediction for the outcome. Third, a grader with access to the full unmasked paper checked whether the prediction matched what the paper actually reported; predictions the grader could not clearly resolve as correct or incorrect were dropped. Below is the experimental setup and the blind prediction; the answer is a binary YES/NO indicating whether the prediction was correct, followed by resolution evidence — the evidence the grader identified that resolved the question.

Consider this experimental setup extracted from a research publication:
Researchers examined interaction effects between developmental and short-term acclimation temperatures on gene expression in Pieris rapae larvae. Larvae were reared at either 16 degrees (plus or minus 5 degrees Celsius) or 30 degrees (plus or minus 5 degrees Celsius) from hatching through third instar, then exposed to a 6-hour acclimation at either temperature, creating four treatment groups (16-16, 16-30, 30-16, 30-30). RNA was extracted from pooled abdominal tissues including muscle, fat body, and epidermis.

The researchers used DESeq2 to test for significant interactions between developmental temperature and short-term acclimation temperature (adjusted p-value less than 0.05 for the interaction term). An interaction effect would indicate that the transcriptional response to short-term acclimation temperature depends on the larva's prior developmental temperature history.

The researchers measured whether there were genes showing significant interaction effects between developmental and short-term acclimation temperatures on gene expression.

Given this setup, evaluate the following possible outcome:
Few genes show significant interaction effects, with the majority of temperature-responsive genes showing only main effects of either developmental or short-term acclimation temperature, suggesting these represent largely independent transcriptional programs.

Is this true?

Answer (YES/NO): YES